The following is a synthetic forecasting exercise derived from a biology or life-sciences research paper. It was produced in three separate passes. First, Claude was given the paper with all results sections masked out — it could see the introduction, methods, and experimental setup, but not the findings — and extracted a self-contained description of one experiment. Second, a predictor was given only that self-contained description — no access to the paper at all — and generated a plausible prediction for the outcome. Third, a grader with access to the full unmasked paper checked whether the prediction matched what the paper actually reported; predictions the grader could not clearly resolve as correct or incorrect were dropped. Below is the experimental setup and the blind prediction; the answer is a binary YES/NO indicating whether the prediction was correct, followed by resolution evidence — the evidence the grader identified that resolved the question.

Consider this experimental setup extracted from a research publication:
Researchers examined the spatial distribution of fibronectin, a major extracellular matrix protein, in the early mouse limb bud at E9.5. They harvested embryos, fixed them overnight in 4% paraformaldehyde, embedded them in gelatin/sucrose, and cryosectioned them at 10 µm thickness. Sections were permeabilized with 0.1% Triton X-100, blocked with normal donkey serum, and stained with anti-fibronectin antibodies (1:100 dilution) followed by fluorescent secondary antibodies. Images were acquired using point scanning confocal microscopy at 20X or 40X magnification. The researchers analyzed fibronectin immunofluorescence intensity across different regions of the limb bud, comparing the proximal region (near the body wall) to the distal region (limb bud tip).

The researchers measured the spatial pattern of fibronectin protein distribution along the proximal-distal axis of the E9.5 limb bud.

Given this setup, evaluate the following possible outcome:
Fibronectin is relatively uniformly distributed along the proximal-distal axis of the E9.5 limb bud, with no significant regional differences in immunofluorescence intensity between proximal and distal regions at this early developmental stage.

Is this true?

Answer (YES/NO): NO